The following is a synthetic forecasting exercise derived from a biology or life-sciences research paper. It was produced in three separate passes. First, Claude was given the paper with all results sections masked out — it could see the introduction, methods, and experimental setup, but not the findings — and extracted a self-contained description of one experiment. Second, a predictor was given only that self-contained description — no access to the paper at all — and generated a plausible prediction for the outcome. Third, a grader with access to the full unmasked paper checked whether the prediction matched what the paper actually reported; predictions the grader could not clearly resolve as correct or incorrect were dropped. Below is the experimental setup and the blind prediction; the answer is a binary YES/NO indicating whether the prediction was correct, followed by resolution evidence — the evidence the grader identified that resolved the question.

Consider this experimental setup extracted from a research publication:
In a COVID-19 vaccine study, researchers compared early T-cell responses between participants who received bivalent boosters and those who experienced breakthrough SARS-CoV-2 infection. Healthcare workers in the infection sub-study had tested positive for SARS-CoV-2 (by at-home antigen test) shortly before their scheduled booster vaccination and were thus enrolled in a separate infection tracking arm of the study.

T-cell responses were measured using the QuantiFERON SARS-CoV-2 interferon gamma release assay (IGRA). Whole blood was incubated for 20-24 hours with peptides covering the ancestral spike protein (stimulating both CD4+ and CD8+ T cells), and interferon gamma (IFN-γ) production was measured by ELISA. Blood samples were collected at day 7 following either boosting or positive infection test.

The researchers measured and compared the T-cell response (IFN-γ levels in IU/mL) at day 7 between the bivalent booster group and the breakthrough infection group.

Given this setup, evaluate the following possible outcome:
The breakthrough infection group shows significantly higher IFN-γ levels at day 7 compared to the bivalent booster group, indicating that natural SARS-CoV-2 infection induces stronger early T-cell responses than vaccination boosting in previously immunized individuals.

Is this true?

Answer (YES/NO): NO